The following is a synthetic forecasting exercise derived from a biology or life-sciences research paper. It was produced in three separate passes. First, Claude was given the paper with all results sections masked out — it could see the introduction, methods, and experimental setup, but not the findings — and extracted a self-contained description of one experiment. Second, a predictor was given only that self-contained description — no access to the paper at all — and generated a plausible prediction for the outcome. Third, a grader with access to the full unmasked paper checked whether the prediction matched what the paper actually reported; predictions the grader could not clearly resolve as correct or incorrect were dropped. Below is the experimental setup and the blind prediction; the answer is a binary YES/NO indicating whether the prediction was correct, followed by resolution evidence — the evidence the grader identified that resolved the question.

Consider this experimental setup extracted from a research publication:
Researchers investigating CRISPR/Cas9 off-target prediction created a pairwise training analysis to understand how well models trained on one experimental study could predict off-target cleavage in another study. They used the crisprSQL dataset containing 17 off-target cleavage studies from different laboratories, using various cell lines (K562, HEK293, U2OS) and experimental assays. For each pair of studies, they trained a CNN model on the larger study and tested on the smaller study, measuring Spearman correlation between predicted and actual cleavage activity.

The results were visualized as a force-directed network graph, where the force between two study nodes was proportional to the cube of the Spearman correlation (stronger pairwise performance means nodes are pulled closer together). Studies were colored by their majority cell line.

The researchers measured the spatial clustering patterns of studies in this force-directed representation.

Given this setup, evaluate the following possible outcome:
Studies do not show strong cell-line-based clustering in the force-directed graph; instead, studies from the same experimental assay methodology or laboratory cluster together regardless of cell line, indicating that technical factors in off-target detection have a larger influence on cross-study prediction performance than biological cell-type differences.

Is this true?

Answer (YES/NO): NO